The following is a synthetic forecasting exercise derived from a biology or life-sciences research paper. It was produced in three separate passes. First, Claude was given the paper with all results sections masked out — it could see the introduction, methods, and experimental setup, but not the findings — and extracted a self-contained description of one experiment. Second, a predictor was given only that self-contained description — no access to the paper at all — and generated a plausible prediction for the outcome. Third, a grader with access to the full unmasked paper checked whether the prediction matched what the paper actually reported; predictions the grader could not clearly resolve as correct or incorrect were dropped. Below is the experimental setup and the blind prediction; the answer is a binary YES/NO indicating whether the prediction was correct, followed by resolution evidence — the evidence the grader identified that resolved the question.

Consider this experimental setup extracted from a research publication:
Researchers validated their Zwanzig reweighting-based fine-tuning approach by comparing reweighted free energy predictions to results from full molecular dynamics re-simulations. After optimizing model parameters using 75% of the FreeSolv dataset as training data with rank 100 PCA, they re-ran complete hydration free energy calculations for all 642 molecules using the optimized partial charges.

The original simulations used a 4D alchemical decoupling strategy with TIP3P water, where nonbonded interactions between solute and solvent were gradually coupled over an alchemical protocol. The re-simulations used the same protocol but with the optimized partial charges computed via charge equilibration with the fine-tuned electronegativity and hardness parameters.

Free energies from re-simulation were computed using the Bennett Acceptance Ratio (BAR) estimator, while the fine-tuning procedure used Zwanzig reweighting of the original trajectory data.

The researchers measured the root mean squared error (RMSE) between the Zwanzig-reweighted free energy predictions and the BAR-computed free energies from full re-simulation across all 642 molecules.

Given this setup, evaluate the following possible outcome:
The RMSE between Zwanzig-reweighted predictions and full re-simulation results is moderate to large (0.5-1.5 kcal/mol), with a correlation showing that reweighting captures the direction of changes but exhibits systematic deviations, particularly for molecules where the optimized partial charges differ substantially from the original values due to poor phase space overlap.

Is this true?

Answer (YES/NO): NO